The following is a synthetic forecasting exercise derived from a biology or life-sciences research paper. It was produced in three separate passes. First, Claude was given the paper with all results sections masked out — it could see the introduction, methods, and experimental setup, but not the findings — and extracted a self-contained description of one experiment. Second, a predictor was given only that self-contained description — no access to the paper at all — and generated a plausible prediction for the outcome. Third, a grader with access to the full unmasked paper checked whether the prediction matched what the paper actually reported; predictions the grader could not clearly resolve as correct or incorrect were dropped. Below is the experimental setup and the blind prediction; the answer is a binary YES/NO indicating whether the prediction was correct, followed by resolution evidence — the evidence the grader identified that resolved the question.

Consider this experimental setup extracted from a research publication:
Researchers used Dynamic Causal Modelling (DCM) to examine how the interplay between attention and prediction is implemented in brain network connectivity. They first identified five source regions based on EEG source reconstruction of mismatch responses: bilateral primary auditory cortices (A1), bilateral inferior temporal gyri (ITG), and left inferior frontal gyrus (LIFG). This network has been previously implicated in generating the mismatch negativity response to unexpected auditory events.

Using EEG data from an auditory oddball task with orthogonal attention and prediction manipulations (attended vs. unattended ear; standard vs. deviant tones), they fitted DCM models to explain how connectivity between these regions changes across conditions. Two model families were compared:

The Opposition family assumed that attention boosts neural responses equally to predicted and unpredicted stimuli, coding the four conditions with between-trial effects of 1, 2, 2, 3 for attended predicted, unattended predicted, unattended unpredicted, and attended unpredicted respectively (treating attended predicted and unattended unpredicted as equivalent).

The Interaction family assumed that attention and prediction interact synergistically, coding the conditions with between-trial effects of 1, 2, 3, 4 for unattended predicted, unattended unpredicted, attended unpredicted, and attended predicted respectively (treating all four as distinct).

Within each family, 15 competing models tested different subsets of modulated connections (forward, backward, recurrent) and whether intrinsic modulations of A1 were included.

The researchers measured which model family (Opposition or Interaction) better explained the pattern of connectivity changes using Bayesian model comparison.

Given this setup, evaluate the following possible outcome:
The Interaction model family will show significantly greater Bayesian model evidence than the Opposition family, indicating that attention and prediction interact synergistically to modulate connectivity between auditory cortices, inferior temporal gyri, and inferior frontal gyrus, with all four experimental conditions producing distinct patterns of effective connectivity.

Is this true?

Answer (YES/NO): NO